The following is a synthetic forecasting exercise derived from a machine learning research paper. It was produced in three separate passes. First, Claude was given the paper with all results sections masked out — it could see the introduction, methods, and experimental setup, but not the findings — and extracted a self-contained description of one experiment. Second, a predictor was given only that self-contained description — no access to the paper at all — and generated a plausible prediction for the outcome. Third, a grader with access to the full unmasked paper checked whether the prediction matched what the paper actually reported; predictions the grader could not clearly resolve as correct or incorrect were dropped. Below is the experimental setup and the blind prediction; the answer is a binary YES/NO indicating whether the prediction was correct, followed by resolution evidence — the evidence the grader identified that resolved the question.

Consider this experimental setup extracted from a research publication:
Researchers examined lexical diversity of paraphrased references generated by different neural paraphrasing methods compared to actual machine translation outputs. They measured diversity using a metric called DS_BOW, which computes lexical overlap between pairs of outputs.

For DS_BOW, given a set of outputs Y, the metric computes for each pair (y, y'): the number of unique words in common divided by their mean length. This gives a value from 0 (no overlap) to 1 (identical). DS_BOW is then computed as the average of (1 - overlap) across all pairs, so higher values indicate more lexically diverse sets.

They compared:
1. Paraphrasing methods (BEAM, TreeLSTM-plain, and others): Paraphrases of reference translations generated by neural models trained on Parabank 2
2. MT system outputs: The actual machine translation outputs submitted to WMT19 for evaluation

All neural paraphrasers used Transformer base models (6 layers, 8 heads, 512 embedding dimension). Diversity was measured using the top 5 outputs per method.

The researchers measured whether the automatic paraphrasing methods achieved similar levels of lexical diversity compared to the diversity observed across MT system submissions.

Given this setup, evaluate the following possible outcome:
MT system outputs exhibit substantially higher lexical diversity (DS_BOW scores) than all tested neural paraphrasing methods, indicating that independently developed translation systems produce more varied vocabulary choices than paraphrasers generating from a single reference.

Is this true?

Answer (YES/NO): NO